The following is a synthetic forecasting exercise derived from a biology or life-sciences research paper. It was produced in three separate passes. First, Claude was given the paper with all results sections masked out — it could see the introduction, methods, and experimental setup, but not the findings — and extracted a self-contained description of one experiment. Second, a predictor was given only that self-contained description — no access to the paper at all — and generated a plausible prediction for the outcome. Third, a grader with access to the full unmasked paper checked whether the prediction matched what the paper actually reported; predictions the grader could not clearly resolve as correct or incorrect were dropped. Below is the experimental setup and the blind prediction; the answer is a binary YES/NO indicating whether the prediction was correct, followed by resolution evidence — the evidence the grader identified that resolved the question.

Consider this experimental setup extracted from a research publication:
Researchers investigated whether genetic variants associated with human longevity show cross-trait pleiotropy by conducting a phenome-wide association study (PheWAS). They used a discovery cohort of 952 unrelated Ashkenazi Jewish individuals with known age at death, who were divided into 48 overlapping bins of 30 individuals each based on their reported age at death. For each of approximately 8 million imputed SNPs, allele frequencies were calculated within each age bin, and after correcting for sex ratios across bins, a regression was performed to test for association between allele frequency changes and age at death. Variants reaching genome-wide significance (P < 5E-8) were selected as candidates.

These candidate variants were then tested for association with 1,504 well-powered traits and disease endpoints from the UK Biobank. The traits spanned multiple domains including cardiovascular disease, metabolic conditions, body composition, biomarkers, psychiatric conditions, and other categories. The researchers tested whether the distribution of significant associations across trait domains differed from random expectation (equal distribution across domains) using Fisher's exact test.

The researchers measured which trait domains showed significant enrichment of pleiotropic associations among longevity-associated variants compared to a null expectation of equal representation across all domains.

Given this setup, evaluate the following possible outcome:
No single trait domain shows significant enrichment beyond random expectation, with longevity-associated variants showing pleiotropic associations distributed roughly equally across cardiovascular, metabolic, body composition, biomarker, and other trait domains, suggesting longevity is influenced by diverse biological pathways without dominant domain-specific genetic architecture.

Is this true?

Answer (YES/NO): NO